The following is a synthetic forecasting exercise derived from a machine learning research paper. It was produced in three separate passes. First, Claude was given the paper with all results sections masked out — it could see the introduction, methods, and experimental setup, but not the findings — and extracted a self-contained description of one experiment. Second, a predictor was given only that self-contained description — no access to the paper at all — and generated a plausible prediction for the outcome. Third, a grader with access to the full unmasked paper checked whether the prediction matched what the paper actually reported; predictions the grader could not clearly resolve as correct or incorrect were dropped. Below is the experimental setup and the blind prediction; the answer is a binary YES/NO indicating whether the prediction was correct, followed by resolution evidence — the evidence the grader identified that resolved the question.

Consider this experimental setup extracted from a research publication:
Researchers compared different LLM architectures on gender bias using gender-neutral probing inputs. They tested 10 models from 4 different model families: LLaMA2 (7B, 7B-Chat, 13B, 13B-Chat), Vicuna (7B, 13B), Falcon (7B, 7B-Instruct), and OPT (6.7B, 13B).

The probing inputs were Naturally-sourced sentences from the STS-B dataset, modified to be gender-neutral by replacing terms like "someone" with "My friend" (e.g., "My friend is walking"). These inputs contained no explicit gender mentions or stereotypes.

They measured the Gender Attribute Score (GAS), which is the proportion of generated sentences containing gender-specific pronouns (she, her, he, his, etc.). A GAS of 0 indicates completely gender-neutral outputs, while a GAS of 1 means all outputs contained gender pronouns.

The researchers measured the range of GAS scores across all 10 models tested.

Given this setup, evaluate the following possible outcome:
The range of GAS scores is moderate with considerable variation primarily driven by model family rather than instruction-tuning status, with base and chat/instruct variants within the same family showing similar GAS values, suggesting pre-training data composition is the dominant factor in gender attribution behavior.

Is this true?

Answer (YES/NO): NO